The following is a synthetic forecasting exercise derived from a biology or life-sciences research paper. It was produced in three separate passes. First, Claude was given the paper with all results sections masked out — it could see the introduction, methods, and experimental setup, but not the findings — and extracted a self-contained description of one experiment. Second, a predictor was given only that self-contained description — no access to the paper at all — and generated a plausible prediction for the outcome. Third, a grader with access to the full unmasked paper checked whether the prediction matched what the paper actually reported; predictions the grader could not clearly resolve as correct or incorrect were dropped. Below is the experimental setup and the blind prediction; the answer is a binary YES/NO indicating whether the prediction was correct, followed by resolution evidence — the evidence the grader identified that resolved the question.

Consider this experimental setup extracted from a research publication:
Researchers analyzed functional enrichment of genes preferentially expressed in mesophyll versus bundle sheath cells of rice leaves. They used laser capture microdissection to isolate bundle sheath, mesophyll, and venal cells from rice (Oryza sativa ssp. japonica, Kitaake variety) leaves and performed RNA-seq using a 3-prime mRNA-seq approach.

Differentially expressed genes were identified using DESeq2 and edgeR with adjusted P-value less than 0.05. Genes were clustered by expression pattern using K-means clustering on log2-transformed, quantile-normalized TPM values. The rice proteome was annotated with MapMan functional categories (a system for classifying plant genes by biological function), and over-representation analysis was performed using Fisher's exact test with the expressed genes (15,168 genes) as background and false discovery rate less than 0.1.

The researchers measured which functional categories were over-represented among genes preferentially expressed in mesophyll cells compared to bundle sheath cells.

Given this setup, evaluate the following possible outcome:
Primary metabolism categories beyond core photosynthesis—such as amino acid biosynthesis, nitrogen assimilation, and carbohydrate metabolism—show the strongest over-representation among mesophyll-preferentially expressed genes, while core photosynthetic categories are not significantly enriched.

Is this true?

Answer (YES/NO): NO